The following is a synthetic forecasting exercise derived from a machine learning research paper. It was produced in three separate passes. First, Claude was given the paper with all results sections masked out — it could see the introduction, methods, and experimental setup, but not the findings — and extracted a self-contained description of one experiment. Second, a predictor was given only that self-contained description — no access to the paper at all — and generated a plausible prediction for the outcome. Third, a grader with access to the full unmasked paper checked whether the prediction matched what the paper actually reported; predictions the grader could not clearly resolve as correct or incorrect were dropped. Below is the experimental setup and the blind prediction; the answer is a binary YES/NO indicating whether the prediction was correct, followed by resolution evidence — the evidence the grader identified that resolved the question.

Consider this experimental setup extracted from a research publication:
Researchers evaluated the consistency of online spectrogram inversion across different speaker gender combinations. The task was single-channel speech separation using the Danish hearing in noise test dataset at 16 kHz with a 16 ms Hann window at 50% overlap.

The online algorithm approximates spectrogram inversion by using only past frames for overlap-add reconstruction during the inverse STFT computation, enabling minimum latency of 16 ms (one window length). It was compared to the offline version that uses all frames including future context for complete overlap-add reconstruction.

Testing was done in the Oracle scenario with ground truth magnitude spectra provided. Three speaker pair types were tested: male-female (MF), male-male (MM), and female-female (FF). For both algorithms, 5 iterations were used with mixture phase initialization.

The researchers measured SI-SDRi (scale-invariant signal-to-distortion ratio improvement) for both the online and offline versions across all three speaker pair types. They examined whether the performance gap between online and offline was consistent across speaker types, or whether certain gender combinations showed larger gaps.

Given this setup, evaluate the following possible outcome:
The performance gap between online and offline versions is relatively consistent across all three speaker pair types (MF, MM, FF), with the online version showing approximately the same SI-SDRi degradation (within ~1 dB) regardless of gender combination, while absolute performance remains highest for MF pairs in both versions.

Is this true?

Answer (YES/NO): NO